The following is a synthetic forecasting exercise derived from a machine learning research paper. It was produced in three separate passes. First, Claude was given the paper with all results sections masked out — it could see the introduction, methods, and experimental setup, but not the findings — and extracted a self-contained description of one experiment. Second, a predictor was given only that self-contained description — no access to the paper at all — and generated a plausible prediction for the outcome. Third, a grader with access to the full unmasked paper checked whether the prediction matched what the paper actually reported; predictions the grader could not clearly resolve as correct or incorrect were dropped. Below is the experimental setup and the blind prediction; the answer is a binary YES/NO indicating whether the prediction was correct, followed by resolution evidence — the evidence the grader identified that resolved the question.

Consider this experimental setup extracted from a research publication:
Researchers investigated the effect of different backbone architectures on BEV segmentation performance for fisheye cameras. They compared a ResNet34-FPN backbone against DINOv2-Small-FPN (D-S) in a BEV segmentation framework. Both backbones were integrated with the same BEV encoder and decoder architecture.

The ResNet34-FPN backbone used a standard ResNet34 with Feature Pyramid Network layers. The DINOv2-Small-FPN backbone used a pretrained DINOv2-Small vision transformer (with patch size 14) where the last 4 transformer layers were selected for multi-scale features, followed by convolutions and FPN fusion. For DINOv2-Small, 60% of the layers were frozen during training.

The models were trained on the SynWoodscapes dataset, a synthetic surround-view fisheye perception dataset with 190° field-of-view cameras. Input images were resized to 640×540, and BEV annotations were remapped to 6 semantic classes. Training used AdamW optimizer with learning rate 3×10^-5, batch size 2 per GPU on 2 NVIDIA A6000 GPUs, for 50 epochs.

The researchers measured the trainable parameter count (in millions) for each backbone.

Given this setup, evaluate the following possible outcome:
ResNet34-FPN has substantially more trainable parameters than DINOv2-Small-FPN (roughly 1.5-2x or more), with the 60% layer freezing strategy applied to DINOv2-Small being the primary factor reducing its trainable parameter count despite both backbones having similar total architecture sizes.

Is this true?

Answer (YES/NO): YES